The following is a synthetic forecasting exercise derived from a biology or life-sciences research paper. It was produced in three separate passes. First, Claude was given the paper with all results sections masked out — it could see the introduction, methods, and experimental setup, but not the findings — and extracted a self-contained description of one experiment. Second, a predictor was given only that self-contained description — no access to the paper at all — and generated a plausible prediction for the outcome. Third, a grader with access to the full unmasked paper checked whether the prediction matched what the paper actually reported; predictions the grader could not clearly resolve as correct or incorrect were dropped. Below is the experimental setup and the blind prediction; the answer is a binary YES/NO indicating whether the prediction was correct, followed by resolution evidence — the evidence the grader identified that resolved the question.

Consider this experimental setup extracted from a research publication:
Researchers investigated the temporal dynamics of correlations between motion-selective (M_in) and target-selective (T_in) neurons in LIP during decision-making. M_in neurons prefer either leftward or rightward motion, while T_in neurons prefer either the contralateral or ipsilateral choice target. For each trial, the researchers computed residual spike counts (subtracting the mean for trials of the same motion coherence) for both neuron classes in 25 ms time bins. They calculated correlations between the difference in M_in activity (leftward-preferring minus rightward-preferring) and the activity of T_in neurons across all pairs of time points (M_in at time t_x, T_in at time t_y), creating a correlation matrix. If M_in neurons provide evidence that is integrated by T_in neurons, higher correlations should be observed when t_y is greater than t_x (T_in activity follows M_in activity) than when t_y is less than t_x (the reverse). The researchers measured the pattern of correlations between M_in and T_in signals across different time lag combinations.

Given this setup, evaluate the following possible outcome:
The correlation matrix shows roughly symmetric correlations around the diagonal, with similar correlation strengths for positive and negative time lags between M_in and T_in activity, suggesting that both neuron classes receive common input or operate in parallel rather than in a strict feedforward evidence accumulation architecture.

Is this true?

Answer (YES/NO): NO